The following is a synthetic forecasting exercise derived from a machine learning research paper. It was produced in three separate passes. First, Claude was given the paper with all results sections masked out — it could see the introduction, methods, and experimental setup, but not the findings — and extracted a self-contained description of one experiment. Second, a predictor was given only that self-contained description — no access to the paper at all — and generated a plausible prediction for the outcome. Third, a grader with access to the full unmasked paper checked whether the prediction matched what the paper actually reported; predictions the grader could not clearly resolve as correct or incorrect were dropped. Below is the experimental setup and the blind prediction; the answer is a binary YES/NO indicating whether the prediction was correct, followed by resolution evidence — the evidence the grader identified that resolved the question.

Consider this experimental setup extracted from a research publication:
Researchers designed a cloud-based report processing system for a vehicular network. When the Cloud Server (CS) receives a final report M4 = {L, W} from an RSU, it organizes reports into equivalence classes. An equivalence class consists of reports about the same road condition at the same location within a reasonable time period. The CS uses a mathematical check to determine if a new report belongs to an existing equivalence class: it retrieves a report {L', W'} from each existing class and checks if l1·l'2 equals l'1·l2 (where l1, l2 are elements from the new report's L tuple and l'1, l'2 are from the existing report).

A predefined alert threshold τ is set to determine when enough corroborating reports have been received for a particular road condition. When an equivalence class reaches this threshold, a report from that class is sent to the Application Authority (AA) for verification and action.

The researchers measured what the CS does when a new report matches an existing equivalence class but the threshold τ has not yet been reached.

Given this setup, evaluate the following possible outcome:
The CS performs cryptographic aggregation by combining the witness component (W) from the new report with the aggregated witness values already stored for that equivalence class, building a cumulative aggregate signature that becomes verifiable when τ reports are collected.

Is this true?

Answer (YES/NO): NO